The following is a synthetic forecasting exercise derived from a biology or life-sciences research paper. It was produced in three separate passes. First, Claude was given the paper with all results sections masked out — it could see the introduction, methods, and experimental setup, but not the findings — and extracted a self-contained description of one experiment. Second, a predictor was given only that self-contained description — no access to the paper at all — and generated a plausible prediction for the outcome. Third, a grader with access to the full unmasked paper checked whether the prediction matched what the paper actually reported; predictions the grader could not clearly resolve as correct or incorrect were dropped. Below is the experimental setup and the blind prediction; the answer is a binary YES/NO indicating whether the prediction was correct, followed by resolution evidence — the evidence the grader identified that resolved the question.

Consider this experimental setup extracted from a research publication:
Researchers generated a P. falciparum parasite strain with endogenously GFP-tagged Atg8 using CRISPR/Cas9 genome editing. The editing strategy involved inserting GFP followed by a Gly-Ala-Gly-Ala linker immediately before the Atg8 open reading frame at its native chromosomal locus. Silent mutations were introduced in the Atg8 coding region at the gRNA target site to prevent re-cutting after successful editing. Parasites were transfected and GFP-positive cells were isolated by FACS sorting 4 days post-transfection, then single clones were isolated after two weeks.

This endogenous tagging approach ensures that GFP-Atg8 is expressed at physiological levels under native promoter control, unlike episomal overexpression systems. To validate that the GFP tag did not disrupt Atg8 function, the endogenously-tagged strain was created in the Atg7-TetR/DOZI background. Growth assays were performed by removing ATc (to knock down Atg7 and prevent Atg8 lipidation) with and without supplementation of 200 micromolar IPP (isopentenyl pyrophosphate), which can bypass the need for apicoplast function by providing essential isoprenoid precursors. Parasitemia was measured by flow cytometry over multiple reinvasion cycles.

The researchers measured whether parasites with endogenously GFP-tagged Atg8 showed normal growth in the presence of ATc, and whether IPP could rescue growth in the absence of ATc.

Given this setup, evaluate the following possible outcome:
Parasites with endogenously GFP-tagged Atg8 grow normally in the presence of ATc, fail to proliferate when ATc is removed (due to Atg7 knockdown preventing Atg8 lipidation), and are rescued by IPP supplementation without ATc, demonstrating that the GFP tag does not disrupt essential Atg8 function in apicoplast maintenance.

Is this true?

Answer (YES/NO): YES